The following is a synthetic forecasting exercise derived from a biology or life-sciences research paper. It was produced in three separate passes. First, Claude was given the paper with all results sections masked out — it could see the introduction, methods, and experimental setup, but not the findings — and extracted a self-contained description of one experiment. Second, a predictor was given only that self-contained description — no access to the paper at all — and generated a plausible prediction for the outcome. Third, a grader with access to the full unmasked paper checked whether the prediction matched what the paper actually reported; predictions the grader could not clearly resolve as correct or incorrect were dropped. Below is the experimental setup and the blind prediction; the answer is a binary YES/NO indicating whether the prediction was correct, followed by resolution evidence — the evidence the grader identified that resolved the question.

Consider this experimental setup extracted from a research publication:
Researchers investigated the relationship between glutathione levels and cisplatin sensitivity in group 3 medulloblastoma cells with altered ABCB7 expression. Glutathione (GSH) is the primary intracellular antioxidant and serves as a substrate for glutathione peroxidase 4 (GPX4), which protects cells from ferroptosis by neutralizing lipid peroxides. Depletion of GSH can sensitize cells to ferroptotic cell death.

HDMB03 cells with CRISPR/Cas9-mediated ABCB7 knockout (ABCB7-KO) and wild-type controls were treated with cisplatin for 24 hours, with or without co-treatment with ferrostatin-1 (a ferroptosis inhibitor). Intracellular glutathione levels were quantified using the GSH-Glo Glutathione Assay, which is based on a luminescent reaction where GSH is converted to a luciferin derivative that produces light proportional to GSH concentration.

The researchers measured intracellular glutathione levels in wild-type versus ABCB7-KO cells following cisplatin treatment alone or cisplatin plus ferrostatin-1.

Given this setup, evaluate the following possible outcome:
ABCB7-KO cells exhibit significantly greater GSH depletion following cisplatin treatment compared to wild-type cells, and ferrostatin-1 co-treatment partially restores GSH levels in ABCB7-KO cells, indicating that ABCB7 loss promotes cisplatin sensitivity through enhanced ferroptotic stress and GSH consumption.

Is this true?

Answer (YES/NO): YES